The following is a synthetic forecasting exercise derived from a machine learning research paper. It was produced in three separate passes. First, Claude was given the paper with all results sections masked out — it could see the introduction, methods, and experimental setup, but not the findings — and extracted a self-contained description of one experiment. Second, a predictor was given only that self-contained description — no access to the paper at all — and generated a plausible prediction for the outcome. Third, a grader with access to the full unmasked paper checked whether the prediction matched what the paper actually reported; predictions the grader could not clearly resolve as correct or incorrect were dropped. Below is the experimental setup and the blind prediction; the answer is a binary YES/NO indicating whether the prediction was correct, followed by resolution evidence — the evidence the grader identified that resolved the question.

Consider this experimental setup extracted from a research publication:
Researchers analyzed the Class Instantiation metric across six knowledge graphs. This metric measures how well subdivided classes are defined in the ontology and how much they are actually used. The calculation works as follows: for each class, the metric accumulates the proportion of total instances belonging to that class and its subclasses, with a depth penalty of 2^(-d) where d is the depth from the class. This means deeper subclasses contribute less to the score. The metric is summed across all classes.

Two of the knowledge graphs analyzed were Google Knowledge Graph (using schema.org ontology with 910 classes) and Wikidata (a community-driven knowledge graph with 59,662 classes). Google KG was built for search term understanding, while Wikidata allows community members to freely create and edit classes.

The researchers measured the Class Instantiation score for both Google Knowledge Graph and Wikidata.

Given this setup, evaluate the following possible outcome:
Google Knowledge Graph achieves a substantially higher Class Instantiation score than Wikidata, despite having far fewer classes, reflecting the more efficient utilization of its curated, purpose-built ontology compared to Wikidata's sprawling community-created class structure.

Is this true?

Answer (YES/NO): NO